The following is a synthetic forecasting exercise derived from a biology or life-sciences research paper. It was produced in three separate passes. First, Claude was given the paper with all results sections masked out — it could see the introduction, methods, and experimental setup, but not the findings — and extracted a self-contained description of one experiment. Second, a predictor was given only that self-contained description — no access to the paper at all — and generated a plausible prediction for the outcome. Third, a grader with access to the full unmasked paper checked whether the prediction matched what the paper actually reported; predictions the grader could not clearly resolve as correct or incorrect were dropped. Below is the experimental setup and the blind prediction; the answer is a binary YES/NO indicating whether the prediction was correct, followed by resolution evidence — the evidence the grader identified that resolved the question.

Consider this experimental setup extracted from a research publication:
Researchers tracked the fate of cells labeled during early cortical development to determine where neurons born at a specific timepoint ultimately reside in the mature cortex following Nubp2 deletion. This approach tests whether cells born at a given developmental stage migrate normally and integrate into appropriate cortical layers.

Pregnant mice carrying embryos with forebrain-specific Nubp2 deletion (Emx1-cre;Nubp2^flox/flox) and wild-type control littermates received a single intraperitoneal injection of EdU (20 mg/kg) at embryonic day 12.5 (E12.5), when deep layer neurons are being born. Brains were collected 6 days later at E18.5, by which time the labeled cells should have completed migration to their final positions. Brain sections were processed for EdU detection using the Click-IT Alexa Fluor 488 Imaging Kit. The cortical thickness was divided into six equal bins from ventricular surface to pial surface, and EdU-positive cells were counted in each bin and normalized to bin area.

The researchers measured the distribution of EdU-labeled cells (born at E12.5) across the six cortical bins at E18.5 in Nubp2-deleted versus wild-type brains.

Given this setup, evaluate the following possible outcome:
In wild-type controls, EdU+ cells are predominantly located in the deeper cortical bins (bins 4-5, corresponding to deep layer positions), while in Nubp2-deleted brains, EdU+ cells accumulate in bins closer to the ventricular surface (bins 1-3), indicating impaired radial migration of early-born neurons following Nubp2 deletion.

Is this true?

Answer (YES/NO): NO